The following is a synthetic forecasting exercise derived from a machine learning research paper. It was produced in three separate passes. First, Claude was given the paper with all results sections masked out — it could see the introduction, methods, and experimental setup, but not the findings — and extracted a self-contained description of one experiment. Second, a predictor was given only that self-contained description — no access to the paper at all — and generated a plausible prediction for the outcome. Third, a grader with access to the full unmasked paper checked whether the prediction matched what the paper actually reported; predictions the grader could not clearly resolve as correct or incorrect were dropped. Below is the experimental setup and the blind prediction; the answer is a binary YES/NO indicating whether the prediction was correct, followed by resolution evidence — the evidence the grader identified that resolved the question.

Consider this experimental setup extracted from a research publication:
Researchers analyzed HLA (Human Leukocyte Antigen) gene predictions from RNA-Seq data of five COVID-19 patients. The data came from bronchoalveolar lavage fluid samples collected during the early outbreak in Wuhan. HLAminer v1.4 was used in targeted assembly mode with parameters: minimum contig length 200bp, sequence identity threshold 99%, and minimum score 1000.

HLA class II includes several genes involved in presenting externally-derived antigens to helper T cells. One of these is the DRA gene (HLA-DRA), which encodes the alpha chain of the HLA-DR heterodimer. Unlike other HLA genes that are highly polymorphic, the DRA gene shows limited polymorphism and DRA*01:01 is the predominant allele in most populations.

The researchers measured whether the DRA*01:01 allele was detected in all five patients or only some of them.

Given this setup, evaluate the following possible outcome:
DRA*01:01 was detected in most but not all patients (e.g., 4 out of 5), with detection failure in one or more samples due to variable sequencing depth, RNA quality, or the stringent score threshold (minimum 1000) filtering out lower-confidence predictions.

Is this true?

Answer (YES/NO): NO